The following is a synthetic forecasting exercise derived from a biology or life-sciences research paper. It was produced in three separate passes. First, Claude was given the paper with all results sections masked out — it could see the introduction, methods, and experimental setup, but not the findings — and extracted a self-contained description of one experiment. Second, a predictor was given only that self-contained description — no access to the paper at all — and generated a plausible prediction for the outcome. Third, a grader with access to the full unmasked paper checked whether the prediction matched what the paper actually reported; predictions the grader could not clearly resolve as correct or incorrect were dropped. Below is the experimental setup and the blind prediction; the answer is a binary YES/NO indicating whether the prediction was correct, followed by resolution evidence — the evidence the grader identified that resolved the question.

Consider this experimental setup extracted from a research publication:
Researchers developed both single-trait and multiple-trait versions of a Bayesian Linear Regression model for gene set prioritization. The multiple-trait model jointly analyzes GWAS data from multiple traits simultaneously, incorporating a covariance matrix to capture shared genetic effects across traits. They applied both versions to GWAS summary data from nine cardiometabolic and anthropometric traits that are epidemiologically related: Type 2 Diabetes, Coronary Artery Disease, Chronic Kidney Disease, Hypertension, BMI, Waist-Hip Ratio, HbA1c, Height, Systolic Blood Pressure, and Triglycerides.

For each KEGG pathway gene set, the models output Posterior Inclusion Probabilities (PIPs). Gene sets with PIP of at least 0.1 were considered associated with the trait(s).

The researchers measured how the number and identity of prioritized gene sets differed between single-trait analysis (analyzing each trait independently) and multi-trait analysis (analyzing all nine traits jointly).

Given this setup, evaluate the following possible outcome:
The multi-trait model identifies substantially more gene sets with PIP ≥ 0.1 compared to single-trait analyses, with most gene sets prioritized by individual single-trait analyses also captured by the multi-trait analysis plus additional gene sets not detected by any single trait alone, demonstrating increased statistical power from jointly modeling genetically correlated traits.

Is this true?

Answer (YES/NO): YES